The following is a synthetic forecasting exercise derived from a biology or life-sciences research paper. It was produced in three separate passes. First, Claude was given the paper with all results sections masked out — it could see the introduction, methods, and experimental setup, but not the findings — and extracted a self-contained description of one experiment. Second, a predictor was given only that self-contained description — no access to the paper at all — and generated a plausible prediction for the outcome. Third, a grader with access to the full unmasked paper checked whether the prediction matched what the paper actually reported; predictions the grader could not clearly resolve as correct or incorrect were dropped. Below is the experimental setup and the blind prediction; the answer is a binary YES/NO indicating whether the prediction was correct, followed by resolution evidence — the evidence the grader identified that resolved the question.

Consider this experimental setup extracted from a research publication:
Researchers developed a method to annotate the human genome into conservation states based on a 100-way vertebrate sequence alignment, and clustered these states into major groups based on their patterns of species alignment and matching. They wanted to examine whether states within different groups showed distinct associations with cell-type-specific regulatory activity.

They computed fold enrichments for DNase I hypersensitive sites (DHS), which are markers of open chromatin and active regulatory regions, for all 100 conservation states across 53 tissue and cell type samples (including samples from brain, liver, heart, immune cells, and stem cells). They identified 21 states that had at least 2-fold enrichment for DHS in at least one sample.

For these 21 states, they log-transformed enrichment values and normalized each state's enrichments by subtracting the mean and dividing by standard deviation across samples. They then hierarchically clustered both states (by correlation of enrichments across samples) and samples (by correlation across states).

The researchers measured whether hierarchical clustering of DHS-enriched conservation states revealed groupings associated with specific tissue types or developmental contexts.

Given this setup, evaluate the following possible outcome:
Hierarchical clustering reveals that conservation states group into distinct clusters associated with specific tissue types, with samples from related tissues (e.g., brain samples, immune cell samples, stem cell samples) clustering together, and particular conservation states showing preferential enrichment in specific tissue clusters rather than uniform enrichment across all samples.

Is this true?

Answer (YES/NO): NO